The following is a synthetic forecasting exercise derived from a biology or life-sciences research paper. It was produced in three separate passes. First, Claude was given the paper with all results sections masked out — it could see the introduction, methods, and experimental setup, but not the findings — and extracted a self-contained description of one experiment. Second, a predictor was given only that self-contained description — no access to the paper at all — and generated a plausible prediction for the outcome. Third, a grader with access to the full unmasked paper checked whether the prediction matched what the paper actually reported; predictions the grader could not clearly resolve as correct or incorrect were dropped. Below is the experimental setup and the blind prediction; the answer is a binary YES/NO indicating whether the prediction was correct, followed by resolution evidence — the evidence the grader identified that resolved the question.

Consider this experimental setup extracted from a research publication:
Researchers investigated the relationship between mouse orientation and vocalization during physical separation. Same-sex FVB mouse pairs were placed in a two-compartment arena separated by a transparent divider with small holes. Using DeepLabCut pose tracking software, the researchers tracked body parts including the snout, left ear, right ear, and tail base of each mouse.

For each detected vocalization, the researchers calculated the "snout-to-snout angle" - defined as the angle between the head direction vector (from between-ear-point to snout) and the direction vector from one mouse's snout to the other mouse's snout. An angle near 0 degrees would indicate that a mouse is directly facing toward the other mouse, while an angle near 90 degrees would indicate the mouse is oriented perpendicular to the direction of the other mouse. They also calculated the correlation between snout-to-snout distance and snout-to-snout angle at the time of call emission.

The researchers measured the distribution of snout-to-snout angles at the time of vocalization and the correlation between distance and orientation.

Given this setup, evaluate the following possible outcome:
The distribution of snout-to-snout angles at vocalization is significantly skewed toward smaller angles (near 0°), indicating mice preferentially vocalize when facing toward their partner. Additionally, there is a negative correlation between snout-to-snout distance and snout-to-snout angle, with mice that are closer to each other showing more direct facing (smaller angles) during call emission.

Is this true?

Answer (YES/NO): NO